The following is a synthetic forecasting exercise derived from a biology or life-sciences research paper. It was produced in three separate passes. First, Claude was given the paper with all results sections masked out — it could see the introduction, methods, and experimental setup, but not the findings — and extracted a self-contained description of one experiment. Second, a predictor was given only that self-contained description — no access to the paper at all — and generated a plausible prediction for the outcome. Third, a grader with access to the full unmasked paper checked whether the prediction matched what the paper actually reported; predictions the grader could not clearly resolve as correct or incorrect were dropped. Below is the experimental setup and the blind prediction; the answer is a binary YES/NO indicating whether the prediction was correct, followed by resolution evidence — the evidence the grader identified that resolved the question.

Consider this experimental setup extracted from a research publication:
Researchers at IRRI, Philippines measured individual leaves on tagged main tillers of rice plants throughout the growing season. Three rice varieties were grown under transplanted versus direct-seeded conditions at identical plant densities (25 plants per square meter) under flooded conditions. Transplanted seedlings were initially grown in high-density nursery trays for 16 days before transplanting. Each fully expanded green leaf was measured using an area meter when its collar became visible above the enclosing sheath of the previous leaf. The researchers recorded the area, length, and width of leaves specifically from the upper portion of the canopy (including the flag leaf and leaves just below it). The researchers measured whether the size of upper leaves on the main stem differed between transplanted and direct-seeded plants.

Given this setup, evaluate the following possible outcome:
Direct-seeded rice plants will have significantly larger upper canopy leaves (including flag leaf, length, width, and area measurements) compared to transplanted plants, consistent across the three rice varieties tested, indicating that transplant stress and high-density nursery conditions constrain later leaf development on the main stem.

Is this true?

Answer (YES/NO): NO